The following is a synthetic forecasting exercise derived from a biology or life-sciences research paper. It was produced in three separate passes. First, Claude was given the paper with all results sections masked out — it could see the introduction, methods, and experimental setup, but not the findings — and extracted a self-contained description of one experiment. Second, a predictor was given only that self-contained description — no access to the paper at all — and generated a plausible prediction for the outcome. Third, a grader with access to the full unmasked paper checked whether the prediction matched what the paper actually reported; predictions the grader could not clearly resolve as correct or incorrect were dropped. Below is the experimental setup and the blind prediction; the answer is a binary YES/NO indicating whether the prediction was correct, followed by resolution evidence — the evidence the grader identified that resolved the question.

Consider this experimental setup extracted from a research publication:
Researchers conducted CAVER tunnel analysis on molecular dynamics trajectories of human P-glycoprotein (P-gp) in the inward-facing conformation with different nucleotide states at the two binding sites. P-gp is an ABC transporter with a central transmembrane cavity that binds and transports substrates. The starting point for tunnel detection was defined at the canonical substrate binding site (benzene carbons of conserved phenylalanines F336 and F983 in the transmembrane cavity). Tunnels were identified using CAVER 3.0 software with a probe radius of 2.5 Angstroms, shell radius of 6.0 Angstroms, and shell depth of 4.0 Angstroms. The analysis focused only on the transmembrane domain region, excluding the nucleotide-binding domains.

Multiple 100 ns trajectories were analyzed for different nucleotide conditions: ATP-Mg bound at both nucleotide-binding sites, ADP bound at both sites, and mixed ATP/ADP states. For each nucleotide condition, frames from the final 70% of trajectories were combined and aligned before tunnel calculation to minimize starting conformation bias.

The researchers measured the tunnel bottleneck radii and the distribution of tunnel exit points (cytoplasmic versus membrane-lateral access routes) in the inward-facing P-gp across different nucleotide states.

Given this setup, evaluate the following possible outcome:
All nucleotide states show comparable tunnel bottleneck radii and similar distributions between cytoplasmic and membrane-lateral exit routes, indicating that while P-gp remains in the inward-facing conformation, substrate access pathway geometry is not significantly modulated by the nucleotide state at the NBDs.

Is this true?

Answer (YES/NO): NO